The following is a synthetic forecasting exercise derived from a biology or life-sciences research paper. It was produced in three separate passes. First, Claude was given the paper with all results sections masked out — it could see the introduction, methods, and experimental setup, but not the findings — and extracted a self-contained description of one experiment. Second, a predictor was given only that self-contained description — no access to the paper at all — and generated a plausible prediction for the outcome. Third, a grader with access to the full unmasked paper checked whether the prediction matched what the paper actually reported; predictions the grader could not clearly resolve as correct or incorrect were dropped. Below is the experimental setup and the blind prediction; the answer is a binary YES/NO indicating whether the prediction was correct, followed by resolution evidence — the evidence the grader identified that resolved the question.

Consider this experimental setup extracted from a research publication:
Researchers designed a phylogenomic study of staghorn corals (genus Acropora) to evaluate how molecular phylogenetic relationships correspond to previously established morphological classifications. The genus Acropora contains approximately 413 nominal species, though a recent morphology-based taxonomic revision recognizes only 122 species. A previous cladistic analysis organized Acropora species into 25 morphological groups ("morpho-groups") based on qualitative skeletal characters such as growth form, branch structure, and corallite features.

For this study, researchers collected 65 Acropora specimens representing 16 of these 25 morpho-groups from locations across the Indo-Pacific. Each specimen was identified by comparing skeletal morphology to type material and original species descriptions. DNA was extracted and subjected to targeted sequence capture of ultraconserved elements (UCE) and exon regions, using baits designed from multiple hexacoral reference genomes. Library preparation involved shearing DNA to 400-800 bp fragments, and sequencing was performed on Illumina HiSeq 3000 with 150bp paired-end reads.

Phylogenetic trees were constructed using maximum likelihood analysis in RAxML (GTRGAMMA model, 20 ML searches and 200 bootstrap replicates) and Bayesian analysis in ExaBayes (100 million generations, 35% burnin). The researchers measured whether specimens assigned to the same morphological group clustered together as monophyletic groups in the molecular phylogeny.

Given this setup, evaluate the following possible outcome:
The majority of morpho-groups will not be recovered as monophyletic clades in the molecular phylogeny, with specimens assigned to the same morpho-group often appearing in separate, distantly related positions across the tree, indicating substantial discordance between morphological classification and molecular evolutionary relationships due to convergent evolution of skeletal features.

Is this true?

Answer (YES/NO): YES